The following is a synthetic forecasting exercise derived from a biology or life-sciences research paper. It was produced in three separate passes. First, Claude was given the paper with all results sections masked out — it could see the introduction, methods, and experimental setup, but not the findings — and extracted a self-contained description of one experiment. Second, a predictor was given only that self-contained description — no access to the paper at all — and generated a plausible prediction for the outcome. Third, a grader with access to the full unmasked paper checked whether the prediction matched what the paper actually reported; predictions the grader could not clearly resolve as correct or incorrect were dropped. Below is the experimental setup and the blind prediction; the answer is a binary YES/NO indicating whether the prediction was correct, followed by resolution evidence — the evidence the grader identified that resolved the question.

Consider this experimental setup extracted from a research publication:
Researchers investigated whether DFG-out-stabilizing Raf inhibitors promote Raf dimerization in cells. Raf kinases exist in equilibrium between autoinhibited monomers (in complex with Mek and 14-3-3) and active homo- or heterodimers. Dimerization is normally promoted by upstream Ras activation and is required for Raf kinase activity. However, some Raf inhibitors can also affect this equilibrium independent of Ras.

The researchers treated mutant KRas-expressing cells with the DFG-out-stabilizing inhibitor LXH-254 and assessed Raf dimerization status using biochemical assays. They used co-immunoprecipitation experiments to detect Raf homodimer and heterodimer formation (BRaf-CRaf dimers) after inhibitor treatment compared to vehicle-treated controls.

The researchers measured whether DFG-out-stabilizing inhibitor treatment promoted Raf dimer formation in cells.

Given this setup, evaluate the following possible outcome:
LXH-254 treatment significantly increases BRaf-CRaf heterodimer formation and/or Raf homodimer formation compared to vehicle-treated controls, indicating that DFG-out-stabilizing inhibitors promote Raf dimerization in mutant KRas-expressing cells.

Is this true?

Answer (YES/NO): YES